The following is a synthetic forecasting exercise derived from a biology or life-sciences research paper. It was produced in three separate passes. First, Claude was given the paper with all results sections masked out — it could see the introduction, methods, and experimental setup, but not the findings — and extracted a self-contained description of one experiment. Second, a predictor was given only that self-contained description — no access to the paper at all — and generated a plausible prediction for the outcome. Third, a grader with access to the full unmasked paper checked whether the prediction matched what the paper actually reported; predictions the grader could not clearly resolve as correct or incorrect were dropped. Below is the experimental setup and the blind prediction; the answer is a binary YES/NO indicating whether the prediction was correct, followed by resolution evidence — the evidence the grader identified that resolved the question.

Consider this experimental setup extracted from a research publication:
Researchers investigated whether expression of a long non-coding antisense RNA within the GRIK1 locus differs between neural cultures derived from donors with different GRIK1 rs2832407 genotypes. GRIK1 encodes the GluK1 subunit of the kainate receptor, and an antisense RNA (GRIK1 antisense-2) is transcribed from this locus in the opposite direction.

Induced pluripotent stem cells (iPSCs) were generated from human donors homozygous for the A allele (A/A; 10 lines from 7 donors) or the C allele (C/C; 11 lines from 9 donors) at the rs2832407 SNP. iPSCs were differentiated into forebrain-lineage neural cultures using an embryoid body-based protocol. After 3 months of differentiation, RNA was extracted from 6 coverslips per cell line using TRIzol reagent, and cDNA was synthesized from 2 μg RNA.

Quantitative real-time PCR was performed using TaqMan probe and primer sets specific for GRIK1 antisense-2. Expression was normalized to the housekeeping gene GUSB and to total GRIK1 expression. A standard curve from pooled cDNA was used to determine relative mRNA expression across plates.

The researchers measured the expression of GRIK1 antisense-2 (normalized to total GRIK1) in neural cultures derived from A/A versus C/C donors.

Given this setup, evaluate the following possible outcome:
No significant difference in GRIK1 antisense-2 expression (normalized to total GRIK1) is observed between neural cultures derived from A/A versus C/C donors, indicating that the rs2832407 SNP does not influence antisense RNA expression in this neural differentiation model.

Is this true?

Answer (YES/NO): NO